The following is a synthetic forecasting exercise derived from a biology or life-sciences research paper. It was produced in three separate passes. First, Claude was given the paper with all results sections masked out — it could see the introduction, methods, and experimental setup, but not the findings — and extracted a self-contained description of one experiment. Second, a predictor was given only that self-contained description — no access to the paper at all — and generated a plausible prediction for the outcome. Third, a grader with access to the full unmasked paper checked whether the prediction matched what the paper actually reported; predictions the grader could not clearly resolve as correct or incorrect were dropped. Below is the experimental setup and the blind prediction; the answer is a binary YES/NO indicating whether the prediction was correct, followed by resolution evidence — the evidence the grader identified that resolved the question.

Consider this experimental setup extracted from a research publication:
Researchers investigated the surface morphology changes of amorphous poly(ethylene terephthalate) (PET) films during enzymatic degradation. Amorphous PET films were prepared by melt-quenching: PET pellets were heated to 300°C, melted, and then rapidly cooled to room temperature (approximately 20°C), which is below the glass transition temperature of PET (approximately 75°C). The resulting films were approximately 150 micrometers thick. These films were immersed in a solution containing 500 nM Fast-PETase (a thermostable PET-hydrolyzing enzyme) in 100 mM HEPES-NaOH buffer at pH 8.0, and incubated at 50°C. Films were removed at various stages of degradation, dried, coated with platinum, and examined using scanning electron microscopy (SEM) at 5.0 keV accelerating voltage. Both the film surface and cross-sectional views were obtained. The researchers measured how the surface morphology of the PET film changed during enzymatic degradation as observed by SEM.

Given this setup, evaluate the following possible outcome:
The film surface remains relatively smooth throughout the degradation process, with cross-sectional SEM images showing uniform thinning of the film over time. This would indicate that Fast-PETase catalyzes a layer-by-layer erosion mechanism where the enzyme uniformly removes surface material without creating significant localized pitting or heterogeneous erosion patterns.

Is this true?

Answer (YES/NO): NO